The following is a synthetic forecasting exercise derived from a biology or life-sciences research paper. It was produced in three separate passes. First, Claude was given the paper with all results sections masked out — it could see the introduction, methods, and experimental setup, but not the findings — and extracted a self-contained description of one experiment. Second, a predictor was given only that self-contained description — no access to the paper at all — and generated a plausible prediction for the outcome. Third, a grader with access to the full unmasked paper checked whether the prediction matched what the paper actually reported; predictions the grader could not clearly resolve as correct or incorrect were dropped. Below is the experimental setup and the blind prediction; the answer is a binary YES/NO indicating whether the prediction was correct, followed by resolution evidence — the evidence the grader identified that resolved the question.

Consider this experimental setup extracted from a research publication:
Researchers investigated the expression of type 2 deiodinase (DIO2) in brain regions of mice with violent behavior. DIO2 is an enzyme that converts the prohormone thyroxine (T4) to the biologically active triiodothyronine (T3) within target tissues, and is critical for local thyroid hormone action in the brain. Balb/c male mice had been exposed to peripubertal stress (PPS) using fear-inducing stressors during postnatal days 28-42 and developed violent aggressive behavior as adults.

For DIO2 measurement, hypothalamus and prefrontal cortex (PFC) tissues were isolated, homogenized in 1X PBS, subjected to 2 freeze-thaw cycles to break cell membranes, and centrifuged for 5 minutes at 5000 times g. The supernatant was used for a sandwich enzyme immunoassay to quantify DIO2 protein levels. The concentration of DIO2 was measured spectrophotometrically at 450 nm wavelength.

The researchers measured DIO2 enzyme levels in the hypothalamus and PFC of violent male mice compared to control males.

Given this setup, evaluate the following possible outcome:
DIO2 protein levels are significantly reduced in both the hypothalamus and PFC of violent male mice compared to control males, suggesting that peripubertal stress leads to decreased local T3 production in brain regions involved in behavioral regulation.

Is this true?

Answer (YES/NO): NO